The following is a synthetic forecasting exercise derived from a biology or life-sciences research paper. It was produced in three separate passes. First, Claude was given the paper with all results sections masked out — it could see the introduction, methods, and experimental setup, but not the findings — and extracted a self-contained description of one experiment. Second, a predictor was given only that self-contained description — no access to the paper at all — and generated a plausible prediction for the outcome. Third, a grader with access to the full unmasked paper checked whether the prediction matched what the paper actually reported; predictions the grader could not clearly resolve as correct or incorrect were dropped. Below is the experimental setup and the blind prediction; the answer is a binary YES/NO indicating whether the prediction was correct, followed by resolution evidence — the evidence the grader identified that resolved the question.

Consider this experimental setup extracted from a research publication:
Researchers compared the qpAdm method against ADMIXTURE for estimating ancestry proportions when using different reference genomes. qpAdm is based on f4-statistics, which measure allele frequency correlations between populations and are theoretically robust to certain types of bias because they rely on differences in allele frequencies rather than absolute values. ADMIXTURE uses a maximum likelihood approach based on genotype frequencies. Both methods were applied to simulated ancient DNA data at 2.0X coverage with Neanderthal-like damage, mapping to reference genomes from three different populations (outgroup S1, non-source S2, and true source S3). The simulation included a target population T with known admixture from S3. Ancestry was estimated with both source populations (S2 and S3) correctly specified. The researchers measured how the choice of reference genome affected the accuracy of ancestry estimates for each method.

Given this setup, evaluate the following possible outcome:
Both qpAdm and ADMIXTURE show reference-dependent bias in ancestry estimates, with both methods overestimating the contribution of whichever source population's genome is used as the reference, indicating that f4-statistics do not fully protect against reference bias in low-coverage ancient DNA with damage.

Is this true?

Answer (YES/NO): YES